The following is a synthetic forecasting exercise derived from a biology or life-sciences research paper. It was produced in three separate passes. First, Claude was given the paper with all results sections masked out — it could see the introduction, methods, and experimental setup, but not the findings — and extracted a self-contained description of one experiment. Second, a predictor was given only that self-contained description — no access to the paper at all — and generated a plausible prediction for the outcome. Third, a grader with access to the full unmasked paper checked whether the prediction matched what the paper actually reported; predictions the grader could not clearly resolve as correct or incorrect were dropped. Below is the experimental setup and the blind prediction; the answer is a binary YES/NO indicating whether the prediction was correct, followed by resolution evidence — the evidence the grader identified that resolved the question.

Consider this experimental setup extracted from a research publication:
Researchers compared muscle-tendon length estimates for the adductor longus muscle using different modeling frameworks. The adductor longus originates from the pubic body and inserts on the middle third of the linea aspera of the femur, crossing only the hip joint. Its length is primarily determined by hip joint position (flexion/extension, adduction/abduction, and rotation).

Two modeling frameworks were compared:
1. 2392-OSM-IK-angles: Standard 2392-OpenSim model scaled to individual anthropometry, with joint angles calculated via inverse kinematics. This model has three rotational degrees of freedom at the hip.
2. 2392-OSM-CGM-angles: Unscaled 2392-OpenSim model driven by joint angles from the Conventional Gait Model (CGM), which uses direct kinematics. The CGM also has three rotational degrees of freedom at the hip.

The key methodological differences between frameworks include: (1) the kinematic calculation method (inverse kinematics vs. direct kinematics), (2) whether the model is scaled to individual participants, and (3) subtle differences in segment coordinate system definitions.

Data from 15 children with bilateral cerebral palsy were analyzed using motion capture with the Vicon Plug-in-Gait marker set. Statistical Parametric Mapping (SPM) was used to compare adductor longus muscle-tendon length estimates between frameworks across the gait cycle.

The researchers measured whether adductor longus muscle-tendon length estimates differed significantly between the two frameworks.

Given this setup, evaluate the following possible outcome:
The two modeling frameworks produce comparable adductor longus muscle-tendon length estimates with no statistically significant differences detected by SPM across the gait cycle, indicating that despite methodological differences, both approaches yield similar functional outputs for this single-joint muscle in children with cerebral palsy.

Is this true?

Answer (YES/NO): NO